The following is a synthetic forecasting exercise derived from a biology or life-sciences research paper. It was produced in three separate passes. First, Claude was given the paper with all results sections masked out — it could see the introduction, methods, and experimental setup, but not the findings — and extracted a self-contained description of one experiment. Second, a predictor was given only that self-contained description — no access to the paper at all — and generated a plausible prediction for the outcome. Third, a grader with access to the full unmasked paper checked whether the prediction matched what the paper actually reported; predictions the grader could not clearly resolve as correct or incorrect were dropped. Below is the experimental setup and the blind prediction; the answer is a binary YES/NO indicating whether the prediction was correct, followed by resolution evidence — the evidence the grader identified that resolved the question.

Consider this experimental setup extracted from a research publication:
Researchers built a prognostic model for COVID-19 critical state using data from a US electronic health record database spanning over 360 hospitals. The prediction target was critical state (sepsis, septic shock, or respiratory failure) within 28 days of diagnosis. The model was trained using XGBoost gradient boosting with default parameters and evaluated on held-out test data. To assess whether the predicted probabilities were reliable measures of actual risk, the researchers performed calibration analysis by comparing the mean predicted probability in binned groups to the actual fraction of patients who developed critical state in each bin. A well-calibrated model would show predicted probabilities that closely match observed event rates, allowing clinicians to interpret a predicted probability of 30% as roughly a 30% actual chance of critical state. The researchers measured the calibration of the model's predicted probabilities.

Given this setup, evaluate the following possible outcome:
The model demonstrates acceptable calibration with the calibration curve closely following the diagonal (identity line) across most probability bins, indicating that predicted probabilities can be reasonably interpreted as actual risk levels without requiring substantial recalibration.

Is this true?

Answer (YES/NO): YES